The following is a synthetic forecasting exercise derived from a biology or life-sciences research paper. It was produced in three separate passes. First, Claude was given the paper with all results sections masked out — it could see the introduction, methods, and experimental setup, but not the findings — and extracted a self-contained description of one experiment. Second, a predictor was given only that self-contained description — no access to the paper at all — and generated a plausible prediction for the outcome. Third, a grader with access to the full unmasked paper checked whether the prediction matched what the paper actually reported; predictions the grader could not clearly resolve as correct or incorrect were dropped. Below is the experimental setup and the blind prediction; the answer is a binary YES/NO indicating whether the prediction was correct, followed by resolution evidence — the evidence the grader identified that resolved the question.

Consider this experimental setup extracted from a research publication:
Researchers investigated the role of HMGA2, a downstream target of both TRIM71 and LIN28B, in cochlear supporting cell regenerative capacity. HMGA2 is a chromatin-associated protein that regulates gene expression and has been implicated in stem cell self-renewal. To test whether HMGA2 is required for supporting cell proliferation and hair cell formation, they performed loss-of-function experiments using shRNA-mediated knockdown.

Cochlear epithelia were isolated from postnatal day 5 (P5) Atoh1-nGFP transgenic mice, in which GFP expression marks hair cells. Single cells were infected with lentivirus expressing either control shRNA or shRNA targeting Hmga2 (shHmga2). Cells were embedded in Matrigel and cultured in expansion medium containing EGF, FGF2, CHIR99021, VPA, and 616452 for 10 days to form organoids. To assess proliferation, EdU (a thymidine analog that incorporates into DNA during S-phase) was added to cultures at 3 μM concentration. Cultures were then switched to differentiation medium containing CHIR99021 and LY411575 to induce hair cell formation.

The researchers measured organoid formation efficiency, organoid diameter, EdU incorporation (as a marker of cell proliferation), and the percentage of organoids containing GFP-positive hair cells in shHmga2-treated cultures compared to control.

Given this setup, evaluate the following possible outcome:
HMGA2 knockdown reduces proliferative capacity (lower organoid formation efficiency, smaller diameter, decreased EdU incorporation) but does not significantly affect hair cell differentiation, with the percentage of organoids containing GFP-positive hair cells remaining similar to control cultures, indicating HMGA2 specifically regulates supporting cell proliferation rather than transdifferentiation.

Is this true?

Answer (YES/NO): NO